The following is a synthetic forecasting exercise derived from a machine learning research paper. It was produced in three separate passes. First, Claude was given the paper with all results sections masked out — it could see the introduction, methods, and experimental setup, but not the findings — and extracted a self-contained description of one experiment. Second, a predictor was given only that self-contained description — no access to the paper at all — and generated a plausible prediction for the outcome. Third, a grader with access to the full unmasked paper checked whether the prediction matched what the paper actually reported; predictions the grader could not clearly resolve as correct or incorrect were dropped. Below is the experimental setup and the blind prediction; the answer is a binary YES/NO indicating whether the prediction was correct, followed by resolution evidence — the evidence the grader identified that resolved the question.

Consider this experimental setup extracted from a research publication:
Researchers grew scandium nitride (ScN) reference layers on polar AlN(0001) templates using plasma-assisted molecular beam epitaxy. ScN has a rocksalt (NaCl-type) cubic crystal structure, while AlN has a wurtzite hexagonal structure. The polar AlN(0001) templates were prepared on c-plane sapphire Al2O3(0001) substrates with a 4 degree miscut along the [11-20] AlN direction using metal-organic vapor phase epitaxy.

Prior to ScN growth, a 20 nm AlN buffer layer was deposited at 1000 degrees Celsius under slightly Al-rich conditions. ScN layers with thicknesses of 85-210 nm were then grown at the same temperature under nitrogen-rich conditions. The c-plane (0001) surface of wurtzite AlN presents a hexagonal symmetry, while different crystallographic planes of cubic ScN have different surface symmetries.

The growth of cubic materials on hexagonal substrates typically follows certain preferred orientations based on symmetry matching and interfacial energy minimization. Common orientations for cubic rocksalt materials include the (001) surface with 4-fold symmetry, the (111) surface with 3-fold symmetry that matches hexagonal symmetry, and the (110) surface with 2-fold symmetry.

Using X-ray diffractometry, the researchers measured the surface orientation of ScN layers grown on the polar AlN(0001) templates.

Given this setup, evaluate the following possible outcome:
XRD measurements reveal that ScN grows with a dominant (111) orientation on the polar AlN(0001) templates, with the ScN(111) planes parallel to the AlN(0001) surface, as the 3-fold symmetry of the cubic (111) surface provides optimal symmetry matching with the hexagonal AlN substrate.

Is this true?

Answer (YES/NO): NO